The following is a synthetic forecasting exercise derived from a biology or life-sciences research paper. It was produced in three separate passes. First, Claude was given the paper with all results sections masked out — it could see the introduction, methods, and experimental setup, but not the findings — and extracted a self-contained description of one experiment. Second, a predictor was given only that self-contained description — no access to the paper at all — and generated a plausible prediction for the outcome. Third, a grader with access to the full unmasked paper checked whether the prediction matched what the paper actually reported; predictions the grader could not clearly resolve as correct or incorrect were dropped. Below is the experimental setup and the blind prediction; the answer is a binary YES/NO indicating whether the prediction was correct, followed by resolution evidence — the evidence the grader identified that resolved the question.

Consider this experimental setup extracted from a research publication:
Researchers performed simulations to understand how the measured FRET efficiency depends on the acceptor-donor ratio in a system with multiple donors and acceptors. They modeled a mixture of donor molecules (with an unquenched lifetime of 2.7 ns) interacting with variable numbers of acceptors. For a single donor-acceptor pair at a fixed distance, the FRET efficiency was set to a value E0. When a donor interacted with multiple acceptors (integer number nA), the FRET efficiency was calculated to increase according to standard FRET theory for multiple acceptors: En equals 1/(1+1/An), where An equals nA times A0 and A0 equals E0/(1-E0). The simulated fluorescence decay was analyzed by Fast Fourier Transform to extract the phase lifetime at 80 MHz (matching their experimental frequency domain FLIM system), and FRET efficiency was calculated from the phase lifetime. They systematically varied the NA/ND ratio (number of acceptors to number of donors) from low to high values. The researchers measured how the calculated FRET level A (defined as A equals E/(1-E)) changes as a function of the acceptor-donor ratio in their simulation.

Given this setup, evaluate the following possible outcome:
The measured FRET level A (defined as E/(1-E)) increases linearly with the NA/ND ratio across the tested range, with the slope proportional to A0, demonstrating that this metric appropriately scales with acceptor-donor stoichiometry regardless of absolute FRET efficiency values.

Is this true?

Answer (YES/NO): YES